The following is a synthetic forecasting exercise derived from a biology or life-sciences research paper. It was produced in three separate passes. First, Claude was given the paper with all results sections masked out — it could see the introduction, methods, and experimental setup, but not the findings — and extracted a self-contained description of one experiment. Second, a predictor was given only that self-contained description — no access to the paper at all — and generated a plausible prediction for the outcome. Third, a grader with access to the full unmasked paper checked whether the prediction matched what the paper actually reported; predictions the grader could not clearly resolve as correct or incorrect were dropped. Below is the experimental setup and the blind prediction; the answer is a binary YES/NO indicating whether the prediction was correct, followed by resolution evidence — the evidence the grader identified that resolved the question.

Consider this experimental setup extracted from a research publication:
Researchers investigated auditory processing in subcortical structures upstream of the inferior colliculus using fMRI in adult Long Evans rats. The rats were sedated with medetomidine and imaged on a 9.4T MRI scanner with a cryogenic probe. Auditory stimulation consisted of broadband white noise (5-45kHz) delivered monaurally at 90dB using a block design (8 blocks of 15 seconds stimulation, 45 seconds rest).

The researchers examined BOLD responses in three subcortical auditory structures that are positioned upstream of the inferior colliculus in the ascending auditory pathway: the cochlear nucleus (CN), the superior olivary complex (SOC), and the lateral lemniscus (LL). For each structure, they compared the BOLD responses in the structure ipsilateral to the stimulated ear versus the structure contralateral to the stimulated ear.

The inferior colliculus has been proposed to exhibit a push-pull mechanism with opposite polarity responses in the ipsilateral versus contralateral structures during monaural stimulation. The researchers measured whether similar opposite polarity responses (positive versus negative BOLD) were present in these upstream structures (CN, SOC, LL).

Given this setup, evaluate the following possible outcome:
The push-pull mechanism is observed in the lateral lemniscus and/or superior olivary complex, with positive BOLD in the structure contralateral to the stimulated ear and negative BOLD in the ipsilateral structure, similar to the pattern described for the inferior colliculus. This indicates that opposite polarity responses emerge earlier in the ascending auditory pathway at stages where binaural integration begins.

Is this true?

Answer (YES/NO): NO